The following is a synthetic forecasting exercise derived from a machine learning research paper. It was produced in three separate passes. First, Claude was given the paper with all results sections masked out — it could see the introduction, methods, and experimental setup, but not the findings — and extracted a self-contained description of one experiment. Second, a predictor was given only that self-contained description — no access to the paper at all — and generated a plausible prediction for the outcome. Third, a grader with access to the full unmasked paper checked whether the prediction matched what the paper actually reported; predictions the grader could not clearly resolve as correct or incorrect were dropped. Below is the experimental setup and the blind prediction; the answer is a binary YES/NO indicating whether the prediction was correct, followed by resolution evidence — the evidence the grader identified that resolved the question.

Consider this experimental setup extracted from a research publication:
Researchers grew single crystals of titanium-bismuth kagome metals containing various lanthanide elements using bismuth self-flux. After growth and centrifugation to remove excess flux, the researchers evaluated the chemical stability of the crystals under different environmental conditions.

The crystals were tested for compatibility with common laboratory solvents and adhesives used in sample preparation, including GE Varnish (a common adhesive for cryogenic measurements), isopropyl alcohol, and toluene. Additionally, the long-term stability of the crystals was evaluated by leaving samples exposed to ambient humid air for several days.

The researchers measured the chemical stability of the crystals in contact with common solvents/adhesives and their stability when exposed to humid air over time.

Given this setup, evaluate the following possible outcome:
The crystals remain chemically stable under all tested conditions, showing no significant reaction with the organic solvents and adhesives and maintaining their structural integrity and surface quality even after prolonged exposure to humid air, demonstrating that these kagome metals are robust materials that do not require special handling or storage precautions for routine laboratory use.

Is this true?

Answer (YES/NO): NO